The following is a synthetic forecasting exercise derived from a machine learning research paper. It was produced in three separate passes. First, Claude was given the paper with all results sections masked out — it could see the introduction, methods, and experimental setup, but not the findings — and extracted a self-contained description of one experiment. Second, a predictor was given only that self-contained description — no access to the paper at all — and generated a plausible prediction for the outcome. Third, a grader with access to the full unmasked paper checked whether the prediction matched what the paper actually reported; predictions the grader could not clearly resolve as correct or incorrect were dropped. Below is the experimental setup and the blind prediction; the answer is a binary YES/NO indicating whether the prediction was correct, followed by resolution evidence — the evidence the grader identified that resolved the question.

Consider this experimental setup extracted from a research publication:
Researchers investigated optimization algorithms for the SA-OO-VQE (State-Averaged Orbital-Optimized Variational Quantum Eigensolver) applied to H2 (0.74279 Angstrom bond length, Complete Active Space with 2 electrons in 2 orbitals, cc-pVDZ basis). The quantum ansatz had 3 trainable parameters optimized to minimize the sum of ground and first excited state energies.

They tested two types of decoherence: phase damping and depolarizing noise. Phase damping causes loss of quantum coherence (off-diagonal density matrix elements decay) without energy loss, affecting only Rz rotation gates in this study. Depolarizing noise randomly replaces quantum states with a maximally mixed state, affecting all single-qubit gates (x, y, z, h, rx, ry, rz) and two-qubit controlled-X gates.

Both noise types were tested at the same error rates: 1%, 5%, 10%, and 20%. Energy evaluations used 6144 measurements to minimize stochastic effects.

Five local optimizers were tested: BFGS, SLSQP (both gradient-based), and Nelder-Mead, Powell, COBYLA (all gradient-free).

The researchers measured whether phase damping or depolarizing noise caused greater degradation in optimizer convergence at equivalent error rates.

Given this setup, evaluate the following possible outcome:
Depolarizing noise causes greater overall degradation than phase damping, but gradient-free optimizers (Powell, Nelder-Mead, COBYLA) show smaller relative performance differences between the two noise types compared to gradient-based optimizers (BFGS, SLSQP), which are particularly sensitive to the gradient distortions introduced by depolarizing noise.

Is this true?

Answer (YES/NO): NO